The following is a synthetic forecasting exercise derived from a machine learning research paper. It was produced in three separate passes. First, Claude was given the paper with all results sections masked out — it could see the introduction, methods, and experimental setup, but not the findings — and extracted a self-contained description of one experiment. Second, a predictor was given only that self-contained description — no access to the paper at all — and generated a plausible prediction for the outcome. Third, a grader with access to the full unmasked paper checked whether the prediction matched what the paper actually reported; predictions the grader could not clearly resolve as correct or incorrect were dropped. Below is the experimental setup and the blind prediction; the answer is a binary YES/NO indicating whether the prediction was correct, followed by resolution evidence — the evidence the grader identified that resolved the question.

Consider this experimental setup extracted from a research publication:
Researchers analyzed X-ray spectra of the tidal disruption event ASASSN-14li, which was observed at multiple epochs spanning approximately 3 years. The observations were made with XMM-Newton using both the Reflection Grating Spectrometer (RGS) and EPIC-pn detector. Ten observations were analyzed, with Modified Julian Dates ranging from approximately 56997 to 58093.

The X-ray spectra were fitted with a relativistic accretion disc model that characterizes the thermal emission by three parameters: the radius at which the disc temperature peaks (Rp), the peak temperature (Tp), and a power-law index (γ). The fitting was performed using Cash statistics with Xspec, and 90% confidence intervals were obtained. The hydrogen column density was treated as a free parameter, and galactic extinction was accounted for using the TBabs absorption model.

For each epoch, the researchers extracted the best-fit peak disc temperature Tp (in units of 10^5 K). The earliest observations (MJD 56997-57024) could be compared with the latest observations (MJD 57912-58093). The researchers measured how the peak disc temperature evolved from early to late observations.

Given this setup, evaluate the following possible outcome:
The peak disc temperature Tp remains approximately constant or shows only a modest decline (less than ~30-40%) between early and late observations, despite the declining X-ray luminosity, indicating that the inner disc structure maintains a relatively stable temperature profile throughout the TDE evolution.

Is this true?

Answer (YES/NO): NO